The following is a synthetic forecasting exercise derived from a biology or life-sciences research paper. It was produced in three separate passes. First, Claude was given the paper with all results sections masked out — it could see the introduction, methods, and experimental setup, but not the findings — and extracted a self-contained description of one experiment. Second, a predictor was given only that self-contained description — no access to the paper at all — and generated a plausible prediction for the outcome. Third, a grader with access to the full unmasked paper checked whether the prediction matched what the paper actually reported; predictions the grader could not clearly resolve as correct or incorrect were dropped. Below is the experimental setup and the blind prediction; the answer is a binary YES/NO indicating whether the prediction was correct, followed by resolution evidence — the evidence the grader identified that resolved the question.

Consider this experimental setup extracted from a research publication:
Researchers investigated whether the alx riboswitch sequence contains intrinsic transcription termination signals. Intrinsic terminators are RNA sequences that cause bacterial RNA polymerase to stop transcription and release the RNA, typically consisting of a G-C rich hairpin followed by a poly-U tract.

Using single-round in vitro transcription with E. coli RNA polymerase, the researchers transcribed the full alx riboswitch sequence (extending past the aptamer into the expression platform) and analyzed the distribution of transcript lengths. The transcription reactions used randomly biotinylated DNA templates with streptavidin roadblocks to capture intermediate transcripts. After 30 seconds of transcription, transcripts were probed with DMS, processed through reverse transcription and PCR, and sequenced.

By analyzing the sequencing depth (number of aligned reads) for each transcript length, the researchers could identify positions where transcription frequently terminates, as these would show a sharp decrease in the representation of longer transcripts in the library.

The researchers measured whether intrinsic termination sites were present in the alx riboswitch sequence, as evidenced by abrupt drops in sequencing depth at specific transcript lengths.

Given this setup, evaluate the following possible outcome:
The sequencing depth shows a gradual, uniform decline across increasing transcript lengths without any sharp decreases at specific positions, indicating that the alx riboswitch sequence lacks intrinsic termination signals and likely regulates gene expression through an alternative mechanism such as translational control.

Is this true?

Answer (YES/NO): NO